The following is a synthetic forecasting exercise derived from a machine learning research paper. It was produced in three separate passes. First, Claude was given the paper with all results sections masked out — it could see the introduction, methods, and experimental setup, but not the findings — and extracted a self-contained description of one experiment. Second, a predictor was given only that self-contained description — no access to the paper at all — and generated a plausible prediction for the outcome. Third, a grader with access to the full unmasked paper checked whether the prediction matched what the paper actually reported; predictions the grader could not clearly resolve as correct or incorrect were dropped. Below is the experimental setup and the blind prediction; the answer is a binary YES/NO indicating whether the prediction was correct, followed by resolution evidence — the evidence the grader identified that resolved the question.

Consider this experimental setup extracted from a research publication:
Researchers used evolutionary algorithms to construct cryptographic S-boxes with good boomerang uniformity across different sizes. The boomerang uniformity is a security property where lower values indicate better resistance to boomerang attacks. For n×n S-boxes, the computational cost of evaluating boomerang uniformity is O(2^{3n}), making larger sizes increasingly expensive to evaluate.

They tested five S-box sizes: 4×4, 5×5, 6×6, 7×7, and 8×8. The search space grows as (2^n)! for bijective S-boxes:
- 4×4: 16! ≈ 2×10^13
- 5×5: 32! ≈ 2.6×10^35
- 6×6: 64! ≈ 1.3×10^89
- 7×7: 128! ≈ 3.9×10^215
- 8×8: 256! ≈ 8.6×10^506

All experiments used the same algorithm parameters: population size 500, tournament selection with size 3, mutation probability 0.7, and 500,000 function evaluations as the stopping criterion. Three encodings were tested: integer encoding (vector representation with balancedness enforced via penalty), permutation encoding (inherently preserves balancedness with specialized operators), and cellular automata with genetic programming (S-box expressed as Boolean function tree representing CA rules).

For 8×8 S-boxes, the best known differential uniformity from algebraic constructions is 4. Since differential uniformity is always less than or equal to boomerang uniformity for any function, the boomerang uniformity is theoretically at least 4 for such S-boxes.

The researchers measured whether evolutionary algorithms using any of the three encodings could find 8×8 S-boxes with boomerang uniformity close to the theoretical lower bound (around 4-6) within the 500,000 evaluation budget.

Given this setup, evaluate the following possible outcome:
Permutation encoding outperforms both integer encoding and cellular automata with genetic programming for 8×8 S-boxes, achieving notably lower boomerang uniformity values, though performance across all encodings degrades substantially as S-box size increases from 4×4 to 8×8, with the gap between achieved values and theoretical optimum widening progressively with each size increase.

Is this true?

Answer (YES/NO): NO